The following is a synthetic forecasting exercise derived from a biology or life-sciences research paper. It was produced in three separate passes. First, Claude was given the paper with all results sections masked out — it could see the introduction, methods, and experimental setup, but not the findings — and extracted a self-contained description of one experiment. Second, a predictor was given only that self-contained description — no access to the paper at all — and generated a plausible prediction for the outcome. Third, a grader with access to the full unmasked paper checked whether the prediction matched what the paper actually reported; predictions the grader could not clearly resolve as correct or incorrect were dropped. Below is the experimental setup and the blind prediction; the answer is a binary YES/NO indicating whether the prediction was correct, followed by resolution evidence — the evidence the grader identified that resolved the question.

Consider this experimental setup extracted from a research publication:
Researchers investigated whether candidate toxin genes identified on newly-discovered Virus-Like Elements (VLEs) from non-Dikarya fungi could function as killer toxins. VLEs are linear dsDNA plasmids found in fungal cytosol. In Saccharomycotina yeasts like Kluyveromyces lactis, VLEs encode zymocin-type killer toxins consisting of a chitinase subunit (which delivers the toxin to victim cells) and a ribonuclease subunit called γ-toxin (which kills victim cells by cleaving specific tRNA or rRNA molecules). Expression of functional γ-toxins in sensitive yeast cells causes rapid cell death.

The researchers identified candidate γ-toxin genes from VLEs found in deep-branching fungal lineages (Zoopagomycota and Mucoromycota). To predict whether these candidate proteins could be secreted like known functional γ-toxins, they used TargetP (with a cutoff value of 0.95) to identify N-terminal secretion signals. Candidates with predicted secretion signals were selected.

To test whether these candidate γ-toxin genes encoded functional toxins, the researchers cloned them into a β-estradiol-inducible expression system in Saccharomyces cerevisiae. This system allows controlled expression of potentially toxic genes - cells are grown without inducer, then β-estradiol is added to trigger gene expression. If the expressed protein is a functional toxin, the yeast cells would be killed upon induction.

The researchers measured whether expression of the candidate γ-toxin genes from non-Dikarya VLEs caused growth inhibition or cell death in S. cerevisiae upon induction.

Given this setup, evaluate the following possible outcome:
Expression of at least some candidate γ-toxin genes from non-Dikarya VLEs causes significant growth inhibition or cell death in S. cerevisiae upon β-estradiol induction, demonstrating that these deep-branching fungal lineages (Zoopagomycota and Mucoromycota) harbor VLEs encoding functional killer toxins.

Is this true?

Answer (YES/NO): NO